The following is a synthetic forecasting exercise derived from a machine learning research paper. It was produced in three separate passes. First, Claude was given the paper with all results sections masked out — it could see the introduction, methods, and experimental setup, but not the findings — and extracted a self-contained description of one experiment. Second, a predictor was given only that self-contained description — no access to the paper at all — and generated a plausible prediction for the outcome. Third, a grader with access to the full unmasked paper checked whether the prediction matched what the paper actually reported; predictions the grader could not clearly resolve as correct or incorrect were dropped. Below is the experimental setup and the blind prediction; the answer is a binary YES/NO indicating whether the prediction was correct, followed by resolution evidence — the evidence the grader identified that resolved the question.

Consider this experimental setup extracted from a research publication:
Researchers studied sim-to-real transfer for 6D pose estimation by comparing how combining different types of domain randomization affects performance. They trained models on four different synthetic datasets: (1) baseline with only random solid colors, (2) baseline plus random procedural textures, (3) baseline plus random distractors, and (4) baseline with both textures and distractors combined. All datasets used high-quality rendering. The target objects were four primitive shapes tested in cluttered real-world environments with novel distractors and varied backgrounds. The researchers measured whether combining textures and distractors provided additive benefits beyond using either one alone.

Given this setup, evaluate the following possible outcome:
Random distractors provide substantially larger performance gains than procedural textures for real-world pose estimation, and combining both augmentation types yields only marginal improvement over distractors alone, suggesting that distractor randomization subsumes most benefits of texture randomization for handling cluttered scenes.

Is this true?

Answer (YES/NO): NO